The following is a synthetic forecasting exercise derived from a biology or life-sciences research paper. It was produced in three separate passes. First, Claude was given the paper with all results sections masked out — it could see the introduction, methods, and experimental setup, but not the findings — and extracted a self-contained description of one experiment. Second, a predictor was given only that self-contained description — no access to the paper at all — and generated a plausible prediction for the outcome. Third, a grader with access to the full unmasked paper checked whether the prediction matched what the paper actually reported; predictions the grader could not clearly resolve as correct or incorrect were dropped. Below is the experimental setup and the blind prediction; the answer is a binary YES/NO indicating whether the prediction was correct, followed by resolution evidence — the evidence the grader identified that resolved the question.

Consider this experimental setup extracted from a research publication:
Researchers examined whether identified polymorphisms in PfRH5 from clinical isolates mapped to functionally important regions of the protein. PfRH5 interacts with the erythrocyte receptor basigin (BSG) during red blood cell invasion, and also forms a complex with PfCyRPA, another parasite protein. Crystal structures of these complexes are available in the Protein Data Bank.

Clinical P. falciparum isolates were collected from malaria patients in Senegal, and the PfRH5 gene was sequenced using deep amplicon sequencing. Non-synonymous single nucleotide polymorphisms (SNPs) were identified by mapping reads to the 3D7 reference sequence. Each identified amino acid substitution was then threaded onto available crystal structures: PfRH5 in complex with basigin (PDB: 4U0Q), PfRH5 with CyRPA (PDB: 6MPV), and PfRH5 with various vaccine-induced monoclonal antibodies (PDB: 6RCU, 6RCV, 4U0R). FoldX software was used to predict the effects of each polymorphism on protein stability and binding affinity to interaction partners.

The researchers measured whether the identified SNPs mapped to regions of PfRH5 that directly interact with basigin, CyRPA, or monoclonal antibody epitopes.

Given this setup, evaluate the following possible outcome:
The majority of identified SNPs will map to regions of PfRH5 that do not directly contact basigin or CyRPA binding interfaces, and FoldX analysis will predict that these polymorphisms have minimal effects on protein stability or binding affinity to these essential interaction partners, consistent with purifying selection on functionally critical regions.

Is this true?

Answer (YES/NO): YES